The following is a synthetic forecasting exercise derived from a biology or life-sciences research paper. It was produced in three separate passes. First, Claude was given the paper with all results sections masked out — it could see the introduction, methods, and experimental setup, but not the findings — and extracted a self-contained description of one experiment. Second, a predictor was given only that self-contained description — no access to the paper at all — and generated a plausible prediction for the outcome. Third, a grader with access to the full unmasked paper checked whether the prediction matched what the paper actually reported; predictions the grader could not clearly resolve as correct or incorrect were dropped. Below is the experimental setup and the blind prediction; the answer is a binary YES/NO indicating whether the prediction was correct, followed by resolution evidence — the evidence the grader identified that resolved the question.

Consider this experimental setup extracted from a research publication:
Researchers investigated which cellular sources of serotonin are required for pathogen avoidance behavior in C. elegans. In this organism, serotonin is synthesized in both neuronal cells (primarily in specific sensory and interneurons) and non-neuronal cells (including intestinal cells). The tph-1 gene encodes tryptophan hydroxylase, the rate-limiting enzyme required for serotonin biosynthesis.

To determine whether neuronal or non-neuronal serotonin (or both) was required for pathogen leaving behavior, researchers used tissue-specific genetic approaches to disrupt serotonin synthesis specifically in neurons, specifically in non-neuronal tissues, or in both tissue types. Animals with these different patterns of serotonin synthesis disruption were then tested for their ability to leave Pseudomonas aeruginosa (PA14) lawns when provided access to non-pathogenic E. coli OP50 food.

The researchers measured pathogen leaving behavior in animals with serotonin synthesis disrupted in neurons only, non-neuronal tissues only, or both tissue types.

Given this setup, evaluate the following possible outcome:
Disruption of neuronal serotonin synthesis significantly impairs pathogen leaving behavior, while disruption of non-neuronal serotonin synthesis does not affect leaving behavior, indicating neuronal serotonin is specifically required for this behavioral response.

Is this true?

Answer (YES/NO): NO